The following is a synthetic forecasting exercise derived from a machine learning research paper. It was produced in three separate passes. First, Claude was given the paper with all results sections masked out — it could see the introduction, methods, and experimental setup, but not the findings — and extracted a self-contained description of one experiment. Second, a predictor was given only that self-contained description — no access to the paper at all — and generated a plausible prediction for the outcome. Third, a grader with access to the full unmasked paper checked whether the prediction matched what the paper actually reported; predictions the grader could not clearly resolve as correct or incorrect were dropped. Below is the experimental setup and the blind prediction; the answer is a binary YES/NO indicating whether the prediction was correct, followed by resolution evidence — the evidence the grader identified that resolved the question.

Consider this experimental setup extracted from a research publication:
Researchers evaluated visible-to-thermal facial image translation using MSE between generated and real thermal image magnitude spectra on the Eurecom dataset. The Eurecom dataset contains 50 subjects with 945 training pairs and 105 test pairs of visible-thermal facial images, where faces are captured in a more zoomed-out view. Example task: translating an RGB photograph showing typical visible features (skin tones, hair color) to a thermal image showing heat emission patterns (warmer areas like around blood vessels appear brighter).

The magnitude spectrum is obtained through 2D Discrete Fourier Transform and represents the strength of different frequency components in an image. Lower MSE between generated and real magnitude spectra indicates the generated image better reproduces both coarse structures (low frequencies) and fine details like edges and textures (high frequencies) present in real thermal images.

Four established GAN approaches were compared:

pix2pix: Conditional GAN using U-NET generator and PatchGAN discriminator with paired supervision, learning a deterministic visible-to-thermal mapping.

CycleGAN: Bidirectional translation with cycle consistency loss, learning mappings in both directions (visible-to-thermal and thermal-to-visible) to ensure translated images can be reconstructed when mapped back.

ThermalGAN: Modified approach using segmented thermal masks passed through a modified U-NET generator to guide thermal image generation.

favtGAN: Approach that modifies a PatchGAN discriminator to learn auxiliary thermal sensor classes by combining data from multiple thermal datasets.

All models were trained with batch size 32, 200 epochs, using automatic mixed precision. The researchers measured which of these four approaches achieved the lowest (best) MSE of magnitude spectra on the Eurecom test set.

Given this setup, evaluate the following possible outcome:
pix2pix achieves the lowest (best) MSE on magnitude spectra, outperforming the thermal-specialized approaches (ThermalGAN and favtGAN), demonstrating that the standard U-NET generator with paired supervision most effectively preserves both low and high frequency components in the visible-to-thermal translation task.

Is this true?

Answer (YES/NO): YES